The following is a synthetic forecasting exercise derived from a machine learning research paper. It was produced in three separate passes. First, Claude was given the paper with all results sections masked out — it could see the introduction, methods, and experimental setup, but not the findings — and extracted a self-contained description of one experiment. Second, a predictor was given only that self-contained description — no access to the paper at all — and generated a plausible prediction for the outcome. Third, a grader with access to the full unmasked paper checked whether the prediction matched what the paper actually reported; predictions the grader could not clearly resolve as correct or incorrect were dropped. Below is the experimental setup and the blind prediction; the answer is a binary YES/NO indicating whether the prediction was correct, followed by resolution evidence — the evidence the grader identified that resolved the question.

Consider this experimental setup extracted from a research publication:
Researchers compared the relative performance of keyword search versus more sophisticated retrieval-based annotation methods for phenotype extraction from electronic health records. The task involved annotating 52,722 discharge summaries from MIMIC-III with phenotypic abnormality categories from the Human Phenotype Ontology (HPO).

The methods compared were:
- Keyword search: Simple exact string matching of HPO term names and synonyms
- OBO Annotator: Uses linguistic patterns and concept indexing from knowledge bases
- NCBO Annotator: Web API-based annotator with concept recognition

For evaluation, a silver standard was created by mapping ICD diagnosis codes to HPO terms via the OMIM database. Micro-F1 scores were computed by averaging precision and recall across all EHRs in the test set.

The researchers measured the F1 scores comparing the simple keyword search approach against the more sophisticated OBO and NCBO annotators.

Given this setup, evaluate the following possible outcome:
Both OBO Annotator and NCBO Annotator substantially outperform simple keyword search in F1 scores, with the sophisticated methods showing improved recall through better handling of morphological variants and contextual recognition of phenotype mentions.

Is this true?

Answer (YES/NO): NO